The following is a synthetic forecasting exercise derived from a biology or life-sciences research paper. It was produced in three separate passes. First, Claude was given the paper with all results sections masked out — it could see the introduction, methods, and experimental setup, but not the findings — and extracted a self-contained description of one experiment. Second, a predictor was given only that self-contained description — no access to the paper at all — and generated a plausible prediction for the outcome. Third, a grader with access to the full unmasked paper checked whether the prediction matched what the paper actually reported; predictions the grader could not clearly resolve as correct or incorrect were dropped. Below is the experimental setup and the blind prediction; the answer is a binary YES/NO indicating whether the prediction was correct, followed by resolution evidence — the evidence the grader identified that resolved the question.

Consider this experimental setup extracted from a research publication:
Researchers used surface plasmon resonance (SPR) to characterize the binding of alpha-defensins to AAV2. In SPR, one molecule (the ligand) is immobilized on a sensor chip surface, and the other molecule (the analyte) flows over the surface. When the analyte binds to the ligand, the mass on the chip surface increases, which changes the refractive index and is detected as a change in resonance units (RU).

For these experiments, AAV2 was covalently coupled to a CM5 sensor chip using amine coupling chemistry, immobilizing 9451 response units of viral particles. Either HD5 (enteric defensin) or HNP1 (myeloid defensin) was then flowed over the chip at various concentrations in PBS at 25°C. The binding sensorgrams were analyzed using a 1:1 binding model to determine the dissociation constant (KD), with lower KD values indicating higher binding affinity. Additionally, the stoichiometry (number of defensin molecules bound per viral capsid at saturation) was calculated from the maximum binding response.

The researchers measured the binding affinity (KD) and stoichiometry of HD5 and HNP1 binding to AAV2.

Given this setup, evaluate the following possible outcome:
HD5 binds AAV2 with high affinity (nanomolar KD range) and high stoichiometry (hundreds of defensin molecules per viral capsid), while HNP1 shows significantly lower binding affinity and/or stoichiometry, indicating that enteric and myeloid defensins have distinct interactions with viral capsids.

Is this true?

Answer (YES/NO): NO